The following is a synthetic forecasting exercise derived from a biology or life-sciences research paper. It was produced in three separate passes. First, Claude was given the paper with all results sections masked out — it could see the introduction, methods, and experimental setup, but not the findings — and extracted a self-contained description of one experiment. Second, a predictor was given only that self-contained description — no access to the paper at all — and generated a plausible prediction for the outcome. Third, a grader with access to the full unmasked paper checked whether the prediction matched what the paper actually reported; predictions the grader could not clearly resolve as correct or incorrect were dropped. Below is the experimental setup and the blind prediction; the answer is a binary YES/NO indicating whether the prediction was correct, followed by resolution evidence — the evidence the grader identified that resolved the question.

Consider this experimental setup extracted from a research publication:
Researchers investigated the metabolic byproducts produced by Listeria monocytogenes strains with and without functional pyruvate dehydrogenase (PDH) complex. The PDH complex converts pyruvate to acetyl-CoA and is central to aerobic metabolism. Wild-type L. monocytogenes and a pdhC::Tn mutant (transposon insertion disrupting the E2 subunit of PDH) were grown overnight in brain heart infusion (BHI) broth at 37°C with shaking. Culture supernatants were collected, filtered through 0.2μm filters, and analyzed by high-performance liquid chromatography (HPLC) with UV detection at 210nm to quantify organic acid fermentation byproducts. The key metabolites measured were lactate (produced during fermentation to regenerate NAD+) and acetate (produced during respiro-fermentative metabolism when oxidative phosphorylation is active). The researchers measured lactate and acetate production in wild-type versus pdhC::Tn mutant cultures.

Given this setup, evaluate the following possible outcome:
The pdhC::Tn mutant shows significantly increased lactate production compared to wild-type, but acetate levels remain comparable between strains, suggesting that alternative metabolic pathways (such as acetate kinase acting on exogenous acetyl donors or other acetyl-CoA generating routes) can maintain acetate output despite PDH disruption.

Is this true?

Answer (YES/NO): NO